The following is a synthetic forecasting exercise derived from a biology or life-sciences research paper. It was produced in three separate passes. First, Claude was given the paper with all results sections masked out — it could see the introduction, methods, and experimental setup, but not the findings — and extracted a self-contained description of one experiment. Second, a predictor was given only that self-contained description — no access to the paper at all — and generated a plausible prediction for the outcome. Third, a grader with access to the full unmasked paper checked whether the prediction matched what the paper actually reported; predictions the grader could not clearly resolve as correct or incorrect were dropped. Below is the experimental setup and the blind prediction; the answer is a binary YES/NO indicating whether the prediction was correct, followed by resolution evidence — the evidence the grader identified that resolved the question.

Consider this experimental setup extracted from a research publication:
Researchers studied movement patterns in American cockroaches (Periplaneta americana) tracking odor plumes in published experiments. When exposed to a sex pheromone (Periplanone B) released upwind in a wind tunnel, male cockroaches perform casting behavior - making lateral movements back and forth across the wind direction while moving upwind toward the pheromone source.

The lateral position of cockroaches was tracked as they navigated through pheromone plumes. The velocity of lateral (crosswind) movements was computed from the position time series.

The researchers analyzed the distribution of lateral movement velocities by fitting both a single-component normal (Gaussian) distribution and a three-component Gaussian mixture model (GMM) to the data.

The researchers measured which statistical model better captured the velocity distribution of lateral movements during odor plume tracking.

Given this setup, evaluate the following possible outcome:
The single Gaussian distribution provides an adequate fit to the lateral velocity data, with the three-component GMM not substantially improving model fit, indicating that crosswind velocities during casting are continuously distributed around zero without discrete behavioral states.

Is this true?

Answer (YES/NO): NO